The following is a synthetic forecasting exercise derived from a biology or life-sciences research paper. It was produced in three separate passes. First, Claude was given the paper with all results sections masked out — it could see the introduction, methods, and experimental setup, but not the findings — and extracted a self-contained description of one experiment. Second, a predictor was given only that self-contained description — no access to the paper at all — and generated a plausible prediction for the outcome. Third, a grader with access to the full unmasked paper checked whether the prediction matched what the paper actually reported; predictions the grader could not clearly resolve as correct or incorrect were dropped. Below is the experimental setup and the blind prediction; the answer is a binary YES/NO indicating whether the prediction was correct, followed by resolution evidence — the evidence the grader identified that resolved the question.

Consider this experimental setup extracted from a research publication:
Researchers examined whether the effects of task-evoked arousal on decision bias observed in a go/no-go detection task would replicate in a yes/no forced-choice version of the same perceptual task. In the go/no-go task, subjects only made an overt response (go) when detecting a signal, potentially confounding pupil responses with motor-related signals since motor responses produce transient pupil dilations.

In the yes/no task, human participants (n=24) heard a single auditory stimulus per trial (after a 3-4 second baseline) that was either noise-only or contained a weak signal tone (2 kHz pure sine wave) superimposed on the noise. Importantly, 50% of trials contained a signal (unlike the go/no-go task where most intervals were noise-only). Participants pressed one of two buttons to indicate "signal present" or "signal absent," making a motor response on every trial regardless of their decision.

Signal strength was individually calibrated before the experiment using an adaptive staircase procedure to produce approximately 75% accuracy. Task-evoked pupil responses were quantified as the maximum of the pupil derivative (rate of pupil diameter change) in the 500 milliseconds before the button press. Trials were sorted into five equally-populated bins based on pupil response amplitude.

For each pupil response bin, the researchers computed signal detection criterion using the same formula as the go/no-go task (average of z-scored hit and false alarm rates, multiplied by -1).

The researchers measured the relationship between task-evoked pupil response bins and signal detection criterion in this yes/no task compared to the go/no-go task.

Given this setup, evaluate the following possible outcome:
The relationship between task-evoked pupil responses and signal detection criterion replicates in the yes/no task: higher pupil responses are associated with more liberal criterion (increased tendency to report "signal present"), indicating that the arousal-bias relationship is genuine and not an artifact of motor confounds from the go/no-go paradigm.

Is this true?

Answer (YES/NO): YES